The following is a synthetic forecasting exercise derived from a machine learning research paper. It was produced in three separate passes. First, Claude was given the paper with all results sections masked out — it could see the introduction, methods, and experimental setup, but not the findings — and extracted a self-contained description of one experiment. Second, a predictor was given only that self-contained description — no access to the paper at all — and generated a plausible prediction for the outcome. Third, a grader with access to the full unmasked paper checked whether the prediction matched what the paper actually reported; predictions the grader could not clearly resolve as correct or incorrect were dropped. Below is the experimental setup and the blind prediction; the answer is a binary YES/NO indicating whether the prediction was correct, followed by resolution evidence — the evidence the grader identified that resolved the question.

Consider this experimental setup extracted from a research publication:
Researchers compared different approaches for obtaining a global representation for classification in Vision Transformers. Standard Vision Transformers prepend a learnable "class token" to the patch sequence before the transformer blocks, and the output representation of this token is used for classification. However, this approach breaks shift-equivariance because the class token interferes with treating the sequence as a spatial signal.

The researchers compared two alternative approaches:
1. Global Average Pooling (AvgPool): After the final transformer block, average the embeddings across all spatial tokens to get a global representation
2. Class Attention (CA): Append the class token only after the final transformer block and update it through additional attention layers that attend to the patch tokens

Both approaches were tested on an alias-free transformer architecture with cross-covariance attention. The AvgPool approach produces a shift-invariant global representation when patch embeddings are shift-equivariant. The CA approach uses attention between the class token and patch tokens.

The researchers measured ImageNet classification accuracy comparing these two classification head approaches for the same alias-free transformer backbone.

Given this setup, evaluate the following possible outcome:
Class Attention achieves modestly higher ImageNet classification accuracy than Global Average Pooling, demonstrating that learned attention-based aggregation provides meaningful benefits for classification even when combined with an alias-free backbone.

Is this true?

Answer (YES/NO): YES